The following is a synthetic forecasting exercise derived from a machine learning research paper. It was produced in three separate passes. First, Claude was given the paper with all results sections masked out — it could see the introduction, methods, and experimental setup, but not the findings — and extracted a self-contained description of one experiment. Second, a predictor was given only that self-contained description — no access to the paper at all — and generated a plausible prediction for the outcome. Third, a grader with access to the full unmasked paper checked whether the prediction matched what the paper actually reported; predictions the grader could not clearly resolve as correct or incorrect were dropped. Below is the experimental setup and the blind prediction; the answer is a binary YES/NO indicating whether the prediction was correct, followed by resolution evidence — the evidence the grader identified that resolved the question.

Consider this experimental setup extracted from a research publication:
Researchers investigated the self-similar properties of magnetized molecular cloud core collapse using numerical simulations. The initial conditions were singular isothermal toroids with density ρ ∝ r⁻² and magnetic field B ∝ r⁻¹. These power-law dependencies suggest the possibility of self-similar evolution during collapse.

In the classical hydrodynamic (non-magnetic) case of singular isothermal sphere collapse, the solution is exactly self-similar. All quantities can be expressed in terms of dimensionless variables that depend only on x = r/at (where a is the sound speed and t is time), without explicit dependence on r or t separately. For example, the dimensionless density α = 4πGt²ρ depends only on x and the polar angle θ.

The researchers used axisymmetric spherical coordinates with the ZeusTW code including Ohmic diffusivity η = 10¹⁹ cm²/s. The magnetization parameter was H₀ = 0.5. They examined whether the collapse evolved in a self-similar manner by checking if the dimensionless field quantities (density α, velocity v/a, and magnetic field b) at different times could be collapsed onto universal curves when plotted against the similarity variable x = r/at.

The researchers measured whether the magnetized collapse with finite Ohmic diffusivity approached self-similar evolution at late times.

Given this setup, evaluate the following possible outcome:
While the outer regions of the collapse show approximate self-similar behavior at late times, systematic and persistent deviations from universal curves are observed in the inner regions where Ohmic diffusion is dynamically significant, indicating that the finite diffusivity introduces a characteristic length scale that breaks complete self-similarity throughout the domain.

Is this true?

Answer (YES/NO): NO